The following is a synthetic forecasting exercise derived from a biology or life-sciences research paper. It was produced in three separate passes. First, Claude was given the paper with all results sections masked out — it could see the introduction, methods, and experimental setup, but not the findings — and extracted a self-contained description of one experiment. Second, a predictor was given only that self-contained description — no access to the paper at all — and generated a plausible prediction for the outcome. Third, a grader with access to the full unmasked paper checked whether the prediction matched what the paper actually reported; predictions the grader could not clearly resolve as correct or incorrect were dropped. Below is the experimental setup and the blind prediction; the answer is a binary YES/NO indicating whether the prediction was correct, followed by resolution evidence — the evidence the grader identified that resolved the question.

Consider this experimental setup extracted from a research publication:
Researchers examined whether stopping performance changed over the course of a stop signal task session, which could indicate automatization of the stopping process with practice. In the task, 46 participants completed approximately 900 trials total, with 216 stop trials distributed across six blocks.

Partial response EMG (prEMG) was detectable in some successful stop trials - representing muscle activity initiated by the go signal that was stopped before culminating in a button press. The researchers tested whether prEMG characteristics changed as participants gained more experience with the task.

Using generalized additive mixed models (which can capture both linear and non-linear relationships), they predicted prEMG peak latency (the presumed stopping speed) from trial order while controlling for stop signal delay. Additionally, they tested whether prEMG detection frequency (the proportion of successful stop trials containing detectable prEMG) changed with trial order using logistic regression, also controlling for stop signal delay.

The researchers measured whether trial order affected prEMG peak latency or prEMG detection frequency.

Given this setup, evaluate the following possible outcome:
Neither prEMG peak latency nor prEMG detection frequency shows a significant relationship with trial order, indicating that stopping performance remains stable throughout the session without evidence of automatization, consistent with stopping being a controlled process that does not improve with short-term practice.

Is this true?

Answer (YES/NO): YES